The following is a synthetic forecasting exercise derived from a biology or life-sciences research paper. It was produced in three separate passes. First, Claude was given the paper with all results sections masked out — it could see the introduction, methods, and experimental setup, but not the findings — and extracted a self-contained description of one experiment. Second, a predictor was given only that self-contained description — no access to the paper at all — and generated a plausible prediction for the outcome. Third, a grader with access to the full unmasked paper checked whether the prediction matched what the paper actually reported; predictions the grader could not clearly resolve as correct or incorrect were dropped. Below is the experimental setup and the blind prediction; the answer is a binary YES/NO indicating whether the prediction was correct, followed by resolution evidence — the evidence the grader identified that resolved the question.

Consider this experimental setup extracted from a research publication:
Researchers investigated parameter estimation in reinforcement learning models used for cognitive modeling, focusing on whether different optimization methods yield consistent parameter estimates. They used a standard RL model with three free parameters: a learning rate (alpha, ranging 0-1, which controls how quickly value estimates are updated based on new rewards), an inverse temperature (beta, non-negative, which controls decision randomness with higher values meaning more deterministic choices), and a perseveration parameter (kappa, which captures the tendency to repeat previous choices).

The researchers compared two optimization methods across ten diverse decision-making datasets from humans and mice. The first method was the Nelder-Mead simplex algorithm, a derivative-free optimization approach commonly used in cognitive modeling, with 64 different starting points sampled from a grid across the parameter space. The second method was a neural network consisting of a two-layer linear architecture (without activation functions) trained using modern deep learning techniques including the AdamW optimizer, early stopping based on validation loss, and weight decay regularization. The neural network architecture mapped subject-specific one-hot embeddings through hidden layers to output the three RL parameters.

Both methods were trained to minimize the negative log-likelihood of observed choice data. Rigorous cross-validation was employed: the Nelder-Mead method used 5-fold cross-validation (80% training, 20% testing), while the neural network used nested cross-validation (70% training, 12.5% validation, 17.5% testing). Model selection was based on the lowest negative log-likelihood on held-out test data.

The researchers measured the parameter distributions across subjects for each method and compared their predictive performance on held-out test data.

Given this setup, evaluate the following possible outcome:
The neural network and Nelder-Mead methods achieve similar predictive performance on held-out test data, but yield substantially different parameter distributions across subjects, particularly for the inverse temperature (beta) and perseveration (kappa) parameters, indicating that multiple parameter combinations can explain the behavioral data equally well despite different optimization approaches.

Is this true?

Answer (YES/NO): NO